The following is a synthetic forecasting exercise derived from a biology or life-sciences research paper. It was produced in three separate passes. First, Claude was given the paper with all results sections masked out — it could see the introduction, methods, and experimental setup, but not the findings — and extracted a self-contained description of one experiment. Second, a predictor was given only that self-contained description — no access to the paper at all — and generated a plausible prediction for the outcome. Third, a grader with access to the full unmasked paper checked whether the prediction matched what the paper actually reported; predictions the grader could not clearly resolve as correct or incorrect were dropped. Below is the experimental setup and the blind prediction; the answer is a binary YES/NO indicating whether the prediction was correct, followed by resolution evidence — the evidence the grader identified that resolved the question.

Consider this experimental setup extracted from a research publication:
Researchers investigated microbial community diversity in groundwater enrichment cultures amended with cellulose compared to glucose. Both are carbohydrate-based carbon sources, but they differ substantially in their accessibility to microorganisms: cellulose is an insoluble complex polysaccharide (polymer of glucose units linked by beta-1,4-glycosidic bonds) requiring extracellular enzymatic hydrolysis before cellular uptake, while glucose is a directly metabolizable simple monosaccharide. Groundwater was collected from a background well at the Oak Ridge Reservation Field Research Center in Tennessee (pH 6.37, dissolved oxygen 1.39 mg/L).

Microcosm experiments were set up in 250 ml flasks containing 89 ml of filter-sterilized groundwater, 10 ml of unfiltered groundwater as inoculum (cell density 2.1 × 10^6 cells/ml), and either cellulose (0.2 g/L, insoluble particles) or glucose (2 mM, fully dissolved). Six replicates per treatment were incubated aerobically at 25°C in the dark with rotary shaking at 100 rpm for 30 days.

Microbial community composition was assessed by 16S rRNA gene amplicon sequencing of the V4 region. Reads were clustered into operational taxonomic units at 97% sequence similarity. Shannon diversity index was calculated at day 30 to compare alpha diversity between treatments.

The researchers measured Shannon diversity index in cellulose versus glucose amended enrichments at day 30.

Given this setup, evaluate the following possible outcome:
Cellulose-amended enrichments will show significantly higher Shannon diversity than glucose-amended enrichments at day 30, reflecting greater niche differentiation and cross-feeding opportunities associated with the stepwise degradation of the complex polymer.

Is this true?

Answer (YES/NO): YES